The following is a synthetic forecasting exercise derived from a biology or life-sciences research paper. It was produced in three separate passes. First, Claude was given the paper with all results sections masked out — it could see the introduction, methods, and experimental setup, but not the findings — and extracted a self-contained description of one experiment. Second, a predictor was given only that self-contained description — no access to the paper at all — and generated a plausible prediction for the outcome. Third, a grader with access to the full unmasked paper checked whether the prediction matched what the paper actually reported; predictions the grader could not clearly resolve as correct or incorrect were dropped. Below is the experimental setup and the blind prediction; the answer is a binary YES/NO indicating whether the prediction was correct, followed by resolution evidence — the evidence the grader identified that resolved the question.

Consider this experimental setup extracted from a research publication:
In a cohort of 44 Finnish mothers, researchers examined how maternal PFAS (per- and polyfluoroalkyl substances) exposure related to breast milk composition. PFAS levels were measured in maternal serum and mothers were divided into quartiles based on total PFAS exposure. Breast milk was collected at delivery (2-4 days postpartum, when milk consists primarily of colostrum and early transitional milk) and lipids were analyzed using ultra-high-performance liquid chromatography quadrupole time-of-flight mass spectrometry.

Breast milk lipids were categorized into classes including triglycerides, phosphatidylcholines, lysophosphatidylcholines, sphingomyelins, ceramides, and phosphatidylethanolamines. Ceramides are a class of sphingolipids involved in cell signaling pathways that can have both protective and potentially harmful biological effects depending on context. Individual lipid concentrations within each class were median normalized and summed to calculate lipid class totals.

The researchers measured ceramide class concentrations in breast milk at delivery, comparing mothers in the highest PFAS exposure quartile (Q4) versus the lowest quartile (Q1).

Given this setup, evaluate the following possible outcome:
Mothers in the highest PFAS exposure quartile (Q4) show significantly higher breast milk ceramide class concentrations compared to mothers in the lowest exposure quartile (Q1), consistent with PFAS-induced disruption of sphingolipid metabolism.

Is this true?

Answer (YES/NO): NO